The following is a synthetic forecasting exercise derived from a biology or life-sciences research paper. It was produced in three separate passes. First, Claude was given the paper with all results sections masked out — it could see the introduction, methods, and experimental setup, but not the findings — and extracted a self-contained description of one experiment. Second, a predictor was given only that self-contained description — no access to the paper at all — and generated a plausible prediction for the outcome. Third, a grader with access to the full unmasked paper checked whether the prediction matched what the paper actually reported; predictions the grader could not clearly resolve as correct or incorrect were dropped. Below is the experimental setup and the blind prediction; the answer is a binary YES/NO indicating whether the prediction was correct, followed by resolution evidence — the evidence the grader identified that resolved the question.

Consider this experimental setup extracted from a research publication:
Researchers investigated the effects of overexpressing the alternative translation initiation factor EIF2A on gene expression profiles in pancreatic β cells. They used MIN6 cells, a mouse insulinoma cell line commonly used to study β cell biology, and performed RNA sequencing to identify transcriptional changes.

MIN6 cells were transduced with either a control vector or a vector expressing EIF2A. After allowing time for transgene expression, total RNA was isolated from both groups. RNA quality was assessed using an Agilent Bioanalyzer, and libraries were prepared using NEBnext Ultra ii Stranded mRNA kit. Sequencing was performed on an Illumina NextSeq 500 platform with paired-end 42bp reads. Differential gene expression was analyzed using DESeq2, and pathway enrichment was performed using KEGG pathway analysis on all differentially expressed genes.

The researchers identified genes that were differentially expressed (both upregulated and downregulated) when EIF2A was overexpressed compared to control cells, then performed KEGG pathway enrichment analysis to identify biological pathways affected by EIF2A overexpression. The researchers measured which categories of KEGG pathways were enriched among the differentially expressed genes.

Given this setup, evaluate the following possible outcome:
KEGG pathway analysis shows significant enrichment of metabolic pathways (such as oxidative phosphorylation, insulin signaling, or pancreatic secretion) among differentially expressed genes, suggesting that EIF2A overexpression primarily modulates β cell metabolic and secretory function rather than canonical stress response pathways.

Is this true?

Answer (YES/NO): NO